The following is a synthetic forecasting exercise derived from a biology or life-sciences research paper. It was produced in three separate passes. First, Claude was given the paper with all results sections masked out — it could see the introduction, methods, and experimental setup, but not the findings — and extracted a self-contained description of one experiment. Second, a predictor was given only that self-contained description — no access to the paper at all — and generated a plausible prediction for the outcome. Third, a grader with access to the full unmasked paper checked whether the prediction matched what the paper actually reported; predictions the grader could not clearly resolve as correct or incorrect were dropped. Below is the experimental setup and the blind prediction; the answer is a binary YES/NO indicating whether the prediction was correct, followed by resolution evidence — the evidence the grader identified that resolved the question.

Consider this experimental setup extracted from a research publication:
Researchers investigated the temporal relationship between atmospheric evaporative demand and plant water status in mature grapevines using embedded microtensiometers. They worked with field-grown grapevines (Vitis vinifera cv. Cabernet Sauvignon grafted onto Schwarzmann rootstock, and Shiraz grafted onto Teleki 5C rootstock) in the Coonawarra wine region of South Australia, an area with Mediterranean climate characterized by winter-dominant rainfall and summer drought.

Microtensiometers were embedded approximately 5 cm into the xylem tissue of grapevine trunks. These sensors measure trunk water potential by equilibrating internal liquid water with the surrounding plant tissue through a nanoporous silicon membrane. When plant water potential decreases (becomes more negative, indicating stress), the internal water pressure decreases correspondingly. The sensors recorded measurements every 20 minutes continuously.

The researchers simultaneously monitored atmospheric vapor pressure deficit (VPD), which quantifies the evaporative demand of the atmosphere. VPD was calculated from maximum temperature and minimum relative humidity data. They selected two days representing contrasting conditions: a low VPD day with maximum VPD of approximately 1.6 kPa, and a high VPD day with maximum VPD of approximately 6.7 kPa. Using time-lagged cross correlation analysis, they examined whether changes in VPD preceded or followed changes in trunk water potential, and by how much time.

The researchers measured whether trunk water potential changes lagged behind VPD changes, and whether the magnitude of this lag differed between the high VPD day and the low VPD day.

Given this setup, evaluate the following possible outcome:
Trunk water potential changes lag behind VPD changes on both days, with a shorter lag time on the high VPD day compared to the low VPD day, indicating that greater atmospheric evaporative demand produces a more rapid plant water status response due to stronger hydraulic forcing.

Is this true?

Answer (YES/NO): YES